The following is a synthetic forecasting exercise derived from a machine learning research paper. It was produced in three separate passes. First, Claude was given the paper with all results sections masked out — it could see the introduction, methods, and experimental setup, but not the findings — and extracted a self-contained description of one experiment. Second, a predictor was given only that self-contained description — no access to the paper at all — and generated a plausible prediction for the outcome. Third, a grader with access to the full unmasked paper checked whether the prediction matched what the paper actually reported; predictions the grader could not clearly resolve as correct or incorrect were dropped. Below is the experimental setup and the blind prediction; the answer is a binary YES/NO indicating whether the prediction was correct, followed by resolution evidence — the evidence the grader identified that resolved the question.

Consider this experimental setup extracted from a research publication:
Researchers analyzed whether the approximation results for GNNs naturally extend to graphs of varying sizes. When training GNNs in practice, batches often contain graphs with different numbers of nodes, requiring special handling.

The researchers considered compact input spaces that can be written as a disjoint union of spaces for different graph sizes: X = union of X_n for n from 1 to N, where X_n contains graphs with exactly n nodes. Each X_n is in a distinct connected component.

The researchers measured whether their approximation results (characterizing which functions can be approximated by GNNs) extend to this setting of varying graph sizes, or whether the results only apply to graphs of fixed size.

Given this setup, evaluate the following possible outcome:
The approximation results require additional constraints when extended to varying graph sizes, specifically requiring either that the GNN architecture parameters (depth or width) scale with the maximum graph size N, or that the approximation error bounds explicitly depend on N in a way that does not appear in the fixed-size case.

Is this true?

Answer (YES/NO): NO